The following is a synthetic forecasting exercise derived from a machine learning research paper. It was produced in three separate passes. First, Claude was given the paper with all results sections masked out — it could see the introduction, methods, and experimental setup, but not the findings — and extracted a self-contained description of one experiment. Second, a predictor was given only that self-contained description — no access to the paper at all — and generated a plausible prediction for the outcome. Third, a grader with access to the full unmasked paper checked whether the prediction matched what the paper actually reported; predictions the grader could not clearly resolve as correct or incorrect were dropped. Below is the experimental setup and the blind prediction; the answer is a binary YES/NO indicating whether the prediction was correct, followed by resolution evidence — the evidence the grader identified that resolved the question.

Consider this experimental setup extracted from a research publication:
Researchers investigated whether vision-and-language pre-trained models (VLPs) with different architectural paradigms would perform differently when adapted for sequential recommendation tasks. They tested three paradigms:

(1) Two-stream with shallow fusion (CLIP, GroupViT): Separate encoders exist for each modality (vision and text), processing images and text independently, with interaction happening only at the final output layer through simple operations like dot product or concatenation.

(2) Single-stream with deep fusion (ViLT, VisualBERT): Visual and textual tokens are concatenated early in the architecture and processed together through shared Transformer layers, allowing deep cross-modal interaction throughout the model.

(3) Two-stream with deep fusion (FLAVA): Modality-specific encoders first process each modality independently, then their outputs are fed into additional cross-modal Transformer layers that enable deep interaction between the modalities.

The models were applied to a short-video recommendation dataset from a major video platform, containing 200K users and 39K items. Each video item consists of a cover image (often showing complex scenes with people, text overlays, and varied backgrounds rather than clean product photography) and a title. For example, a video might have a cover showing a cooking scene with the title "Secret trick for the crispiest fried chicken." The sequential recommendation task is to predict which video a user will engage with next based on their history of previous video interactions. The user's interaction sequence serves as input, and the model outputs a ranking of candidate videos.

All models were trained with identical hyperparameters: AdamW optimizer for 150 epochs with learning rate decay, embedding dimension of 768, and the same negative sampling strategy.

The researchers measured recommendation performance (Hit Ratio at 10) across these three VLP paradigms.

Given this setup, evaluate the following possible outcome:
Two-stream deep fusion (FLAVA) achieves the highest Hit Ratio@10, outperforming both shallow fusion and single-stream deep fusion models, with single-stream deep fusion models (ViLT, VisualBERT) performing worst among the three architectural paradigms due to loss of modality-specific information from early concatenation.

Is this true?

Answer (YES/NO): NO